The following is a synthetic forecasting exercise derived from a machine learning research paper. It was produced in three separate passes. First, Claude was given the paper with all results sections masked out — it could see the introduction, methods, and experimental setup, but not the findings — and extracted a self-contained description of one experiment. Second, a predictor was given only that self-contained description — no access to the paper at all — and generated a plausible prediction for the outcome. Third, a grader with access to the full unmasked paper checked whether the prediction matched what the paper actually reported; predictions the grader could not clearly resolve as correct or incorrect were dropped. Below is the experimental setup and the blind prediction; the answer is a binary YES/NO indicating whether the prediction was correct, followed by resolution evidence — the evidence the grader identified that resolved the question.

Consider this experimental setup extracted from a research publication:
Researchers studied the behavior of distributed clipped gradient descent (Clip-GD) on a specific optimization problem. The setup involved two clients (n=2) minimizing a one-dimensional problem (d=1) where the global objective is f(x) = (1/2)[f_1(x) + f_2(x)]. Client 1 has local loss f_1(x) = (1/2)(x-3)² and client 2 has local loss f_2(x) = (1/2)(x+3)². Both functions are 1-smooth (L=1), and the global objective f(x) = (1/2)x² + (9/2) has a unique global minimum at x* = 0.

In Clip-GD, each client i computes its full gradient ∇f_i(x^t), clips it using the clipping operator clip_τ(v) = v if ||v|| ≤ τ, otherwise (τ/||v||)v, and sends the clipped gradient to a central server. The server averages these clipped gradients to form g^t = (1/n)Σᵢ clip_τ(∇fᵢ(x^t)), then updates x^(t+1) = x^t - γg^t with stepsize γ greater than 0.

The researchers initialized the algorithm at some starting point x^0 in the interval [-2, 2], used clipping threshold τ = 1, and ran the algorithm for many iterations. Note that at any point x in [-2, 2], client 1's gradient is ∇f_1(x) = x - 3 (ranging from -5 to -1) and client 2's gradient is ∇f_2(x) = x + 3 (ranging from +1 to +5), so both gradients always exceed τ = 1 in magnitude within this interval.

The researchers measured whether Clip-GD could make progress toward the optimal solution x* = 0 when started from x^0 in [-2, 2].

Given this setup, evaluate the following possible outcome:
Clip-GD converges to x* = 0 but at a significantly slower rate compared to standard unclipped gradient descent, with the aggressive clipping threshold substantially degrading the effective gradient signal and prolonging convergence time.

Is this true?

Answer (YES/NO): NO